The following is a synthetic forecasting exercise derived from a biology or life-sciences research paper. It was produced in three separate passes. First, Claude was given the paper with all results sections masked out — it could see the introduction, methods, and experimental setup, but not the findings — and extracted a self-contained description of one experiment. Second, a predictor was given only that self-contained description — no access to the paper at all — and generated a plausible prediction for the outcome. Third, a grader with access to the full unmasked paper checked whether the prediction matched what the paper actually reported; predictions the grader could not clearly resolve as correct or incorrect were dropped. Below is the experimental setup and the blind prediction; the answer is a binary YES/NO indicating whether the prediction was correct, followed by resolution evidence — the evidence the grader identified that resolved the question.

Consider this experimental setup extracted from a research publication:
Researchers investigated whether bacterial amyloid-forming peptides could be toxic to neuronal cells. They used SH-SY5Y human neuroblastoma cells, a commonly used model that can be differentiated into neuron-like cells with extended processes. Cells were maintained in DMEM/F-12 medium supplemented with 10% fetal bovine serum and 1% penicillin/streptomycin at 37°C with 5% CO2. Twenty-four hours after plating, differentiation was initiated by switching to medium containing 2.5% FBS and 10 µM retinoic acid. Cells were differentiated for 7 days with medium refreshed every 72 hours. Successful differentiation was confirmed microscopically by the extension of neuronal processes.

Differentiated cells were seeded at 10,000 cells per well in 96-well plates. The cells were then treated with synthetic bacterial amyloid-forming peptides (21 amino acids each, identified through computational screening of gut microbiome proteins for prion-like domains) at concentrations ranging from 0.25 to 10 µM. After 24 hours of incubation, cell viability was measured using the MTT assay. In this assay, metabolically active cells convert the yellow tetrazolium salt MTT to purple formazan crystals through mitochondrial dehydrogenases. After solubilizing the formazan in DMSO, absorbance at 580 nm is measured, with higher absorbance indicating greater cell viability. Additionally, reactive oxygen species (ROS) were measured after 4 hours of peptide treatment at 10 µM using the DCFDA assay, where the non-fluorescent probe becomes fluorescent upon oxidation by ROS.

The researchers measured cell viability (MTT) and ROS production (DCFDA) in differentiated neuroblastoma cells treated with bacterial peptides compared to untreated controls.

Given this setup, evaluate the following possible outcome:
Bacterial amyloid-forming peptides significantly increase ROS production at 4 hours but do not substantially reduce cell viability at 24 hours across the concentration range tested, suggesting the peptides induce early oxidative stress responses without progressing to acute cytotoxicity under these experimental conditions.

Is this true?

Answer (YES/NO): NO